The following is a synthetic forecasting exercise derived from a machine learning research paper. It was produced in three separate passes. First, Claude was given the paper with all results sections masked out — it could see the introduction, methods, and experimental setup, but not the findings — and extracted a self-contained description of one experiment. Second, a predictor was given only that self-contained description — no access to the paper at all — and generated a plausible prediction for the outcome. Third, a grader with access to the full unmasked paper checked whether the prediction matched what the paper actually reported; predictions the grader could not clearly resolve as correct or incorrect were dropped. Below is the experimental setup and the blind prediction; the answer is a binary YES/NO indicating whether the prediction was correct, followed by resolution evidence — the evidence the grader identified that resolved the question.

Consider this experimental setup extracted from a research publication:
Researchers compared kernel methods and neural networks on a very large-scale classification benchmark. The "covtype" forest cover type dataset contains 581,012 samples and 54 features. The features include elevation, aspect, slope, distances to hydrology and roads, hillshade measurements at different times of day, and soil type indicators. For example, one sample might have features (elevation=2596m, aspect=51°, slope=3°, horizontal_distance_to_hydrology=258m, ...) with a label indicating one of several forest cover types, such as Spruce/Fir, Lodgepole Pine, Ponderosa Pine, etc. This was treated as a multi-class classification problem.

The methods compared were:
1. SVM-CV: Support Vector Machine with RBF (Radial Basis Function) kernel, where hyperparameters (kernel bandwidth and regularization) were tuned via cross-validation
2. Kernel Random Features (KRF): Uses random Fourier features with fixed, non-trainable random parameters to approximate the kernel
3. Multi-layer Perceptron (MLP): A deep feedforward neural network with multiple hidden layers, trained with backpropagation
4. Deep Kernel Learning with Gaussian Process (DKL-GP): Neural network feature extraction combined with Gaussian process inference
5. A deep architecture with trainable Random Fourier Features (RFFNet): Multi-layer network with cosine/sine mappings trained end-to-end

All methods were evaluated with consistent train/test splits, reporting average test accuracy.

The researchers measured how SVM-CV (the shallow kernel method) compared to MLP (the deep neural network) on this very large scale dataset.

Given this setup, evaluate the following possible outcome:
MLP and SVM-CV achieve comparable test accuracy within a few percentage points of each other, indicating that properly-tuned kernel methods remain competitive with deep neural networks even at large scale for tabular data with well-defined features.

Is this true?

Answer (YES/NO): NO